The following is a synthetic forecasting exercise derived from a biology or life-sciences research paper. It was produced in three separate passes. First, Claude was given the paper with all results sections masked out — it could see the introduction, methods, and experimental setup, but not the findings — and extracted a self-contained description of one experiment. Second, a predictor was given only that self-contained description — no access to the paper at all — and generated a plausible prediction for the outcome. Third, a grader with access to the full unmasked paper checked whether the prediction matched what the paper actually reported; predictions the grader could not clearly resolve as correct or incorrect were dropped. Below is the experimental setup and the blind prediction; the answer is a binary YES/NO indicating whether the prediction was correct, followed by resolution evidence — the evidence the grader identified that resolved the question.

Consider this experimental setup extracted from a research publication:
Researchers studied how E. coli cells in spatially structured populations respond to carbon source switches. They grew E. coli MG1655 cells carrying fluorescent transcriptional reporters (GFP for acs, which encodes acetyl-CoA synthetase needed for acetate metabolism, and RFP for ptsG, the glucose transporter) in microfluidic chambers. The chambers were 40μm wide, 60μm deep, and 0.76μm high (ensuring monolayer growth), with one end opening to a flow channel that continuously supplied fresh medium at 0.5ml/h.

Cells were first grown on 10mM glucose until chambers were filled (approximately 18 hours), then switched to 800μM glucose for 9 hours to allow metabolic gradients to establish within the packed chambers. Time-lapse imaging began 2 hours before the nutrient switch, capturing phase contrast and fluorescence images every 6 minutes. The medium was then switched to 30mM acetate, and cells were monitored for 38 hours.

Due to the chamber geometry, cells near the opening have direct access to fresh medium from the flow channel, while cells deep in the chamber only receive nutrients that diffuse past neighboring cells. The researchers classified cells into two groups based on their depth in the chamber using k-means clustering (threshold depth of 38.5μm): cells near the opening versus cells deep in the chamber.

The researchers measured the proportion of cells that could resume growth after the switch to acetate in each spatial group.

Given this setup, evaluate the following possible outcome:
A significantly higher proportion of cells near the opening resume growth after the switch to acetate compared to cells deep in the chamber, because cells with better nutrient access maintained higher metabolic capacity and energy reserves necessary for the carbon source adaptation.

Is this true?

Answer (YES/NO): NO